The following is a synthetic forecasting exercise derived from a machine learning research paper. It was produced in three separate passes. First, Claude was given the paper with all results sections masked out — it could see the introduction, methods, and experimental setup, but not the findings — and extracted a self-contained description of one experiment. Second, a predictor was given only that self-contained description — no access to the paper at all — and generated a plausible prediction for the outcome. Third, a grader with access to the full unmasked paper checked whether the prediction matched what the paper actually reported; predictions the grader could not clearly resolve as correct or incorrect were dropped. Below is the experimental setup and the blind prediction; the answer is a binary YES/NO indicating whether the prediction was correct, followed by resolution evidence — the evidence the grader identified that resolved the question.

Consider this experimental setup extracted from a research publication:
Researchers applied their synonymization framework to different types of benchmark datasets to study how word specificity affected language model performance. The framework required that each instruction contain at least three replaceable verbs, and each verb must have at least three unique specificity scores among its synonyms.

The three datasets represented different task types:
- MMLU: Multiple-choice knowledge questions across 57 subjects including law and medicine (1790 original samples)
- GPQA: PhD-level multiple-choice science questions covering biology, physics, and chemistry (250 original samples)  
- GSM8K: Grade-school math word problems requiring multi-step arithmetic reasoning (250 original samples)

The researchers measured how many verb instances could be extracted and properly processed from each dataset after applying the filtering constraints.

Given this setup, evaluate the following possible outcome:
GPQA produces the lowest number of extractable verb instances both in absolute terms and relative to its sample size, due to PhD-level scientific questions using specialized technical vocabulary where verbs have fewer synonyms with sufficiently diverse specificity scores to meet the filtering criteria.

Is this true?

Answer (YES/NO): NO